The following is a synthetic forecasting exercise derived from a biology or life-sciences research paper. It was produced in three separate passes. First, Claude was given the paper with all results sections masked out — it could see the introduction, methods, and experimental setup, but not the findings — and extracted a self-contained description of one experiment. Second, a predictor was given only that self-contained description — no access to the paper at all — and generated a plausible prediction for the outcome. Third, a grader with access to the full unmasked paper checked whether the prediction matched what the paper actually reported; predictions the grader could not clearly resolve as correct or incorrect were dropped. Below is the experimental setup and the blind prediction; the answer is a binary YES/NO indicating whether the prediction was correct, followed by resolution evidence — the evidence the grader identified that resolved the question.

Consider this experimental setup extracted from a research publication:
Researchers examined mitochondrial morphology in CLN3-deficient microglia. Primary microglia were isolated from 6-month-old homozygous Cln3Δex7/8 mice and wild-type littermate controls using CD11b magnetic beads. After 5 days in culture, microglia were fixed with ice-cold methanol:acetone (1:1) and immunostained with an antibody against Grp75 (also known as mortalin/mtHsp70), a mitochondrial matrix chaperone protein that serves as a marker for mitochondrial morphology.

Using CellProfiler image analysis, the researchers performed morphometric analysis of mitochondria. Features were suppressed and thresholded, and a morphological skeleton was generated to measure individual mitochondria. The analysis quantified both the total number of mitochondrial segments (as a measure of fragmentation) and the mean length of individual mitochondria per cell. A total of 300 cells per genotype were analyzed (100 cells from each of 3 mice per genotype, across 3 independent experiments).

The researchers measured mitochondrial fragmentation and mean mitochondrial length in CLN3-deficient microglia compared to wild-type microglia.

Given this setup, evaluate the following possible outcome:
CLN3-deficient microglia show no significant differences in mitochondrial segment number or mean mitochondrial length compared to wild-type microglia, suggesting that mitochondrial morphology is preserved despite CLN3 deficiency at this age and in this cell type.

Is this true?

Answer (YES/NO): NO